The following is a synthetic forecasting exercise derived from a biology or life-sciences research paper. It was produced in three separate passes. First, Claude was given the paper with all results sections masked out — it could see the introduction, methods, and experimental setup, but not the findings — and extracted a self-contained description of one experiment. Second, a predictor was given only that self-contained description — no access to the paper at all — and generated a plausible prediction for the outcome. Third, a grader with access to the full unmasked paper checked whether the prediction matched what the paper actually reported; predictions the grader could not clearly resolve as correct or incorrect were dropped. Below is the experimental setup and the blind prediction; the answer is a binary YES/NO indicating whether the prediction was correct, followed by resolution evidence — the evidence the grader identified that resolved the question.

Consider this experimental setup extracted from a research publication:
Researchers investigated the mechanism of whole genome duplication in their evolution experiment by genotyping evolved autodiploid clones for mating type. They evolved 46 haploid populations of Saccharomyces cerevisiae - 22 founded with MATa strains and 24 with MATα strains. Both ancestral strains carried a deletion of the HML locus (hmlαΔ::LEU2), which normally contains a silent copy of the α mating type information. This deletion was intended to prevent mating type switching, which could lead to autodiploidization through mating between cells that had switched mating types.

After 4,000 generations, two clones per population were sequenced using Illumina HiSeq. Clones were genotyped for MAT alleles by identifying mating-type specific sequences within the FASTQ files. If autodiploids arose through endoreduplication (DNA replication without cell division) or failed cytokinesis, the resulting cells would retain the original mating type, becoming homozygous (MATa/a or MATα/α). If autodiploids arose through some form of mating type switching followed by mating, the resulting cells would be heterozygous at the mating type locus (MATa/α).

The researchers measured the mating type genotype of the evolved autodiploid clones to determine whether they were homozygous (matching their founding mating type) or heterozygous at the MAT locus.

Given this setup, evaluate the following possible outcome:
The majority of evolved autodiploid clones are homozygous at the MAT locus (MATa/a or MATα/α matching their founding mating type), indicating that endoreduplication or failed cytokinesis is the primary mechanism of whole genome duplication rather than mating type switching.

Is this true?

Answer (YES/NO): YES